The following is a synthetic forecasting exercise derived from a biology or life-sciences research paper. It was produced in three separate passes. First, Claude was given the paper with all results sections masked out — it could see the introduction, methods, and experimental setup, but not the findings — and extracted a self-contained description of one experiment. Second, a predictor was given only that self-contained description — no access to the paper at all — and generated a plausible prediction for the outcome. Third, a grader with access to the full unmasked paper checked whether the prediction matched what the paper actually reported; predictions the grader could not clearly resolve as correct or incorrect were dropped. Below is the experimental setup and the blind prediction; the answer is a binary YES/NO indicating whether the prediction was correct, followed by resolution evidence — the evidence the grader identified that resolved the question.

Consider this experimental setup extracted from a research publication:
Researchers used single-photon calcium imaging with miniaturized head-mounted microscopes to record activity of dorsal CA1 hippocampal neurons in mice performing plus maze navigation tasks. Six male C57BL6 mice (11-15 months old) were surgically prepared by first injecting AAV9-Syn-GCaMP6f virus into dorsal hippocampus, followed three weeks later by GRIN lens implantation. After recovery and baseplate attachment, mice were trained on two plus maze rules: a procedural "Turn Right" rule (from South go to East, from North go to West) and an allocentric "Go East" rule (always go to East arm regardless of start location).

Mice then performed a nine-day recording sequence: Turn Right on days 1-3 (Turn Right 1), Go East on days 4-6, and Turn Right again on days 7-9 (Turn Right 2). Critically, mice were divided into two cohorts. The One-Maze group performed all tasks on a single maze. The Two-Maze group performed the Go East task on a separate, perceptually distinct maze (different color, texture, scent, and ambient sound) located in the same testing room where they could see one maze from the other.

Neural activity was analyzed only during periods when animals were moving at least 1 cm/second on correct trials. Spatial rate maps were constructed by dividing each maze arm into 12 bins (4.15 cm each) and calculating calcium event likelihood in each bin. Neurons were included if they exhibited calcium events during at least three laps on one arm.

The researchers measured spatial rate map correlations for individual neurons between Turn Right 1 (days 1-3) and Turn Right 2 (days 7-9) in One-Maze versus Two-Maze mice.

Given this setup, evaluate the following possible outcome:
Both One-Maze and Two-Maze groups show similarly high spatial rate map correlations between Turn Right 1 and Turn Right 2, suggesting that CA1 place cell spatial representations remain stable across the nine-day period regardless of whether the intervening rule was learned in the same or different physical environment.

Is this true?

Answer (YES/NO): NO